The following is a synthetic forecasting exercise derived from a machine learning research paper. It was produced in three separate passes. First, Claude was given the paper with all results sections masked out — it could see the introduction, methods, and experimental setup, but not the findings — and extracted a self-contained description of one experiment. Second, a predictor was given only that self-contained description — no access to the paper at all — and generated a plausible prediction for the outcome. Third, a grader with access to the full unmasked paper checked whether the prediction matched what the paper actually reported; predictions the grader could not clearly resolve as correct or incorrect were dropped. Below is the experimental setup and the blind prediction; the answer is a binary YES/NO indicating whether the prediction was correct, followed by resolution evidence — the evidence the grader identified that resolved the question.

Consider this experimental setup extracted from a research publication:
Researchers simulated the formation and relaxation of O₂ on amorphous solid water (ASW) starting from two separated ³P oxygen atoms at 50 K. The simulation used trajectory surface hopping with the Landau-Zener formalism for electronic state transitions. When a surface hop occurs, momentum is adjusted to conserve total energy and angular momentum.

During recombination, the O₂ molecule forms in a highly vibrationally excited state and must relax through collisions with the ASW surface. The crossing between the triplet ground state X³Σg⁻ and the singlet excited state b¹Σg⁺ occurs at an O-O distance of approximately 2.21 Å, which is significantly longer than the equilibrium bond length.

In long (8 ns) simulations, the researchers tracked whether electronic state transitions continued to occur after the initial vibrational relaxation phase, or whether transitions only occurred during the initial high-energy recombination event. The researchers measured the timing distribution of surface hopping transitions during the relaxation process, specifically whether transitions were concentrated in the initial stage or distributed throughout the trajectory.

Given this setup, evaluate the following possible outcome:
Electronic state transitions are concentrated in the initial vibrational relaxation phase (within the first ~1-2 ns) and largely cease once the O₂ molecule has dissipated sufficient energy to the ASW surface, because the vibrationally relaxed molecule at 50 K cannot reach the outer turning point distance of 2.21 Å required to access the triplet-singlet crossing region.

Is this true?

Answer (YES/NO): YES